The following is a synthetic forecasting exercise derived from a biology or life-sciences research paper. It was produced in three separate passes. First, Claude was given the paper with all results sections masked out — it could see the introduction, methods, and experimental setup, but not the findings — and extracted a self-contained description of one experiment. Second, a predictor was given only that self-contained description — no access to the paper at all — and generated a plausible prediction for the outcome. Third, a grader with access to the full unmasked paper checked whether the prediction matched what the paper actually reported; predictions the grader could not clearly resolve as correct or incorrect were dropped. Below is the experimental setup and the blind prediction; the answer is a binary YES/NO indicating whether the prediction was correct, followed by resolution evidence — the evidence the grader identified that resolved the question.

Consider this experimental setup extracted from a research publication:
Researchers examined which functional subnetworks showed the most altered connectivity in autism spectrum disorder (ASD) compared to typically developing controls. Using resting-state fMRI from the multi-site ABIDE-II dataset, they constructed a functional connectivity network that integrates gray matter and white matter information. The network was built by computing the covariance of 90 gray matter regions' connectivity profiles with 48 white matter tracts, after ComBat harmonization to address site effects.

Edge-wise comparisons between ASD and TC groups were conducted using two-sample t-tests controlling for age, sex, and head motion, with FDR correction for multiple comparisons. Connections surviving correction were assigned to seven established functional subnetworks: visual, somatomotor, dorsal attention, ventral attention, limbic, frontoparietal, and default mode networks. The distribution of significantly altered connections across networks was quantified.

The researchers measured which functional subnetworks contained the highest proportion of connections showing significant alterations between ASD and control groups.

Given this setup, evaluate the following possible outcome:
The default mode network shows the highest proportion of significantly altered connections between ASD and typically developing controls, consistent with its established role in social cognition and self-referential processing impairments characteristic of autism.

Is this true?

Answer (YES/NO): NO